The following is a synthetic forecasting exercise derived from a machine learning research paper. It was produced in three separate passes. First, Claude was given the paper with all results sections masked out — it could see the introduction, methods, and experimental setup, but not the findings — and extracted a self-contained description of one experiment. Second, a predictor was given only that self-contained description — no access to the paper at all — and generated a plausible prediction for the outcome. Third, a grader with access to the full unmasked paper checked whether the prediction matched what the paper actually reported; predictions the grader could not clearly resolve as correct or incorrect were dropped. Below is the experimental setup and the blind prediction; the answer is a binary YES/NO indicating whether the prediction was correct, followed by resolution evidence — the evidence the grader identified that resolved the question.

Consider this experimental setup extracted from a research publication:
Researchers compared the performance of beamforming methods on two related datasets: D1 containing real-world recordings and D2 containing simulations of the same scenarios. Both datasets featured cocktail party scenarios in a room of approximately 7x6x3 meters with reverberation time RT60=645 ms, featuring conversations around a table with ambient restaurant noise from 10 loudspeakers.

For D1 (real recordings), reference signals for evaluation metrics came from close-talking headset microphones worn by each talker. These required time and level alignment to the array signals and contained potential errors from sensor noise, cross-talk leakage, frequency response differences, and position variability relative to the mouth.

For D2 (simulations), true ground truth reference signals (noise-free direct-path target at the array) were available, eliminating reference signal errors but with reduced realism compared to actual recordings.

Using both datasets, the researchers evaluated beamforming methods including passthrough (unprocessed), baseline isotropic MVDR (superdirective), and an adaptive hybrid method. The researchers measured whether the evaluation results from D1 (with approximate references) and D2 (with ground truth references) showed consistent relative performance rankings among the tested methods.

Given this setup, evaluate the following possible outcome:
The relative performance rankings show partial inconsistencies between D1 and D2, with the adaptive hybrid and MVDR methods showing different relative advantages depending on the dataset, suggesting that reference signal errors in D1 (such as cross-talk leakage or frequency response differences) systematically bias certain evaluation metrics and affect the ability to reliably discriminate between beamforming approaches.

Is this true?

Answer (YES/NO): NO